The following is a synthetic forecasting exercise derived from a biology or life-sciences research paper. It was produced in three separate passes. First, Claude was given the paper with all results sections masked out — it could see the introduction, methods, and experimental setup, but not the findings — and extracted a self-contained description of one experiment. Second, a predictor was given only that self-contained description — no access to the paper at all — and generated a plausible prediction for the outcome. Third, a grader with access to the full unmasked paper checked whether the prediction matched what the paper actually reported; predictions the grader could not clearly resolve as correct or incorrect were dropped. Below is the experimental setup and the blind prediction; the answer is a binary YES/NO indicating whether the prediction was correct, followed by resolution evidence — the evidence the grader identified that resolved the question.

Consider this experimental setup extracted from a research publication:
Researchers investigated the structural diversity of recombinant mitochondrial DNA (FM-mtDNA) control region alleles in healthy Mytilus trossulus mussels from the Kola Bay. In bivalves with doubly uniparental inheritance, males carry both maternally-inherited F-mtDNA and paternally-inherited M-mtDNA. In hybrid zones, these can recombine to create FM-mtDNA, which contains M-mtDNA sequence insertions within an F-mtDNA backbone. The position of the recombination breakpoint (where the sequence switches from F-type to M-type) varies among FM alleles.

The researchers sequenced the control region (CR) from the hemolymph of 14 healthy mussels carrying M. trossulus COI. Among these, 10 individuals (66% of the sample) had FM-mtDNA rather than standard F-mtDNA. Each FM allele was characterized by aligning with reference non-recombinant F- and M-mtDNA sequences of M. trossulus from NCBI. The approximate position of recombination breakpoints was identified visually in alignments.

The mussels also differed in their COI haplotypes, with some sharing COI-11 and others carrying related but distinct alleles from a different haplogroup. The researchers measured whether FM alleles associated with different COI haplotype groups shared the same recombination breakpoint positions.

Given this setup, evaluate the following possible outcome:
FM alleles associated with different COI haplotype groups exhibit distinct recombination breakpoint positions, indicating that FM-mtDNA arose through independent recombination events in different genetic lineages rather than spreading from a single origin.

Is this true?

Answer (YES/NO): YES